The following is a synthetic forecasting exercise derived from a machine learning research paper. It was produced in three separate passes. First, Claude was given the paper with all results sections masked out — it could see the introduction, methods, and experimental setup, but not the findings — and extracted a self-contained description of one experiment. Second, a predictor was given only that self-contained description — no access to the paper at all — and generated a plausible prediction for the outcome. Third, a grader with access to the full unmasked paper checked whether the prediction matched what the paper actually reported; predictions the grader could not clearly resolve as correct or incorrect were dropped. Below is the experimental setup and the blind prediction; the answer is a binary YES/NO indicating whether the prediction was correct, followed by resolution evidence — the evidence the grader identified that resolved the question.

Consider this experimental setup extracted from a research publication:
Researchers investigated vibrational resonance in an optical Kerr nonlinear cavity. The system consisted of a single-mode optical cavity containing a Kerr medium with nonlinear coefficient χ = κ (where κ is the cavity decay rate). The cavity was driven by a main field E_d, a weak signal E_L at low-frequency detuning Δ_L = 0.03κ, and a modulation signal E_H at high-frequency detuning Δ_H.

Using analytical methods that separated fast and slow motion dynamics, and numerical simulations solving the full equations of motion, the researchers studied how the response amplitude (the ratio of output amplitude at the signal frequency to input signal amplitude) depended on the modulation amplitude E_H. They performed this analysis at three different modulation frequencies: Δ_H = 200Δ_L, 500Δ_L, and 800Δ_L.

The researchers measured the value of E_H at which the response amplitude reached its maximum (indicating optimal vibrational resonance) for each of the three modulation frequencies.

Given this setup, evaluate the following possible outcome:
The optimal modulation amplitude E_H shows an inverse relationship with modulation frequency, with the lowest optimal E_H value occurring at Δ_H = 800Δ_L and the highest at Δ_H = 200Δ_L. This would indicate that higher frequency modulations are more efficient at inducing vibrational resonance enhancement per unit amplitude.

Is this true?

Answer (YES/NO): NO